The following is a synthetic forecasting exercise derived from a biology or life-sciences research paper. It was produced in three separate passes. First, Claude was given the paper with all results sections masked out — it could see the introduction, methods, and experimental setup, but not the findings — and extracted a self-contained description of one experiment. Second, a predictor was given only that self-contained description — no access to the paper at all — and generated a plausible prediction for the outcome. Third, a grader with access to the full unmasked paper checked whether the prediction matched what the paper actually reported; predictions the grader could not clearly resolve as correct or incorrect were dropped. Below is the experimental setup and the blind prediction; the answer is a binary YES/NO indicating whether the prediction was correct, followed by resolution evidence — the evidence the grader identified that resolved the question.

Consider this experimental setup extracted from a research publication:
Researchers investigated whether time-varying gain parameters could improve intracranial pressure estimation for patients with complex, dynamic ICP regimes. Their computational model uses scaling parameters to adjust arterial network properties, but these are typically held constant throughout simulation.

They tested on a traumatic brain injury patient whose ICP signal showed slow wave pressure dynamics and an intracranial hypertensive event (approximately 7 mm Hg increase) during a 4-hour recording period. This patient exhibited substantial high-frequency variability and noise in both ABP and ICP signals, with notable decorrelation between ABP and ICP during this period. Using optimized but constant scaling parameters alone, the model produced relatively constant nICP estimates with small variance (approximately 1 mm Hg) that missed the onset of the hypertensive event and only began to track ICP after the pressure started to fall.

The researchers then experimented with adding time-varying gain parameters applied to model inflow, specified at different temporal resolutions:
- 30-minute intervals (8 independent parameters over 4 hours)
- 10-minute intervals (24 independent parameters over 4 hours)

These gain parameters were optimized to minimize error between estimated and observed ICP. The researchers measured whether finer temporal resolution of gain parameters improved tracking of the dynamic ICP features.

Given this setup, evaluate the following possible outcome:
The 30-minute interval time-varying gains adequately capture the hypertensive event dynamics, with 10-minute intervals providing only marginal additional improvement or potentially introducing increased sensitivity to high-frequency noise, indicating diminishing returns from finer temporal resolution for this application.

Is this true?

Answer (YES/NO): NO